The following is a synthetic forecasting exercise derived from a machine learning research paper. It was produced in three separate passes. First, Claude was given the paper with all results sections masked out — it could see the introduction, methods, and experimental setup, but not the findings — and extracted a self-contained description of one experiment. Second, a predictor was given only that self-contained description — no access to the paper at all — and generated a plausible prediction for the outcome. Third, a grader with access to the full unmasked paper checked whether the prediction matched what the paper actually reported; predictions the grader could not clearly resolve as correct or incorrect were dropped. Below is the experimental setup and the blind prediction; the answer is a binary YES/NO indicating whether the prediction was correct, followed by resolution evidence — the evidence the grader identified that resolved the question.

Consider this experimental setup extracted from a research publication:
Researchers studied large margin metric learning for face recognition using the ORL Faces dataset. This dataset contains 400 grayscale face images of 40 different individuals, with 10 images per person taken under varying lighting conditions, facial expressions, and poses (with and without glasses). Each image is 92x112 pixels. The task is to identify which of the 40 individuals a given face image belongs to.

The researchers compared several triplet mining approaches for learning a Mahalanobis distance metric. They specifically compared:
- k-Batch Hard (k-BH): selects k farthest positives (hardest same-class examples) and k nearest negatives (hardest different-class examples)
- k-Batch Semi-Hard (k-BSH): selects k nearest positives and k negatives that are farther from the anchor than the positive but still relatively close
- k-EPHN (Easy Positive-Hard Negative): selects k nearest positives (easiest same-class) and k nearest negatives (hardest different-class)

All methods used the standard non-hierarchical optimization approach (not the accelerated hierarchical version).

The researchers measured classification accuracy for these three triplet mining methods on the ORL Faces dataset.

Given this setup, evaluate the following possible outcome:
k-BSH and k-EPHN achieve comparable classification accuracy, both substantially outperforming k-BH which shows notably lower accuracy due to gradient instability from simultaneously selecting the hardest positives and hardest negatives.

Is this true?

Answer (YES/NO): NO